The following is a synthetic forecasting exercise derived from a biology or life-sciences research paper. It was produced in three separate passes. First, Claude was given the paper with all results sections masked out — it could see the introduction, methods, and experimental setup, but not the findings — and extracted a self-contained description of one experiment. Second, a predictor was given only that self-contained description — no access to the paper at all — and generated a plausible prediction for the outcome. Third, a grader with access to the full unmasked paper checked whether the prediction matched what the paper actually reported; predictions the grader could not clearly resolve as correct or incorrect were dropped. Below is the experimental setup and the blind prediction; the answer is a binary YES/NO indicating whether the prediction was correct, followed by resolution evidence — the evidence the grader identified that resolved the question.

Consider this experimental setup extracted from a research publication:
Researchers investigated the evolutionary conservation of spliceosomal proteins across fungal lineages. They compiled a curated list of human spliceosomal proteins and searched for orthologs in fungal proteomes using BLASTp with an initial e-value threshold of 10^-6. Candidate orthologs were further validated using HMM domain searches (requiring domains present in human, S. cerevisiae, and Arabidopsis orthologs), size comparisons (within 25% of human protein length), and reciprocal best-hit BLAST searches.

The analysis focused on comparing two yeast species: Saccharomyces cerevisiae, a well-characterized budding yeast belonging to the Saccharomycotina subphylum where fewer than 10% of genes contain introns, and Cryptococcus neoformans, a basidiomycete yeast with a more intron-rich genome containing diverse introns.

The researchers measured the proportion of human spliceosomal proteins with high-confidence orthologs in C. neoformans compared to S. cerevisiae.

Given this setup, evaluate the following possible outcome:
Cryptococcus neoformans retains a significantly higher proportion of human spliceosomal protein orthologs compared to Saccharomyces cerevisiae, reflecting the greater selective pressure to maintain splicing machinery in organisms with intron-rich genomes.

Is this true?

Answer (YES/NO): YES